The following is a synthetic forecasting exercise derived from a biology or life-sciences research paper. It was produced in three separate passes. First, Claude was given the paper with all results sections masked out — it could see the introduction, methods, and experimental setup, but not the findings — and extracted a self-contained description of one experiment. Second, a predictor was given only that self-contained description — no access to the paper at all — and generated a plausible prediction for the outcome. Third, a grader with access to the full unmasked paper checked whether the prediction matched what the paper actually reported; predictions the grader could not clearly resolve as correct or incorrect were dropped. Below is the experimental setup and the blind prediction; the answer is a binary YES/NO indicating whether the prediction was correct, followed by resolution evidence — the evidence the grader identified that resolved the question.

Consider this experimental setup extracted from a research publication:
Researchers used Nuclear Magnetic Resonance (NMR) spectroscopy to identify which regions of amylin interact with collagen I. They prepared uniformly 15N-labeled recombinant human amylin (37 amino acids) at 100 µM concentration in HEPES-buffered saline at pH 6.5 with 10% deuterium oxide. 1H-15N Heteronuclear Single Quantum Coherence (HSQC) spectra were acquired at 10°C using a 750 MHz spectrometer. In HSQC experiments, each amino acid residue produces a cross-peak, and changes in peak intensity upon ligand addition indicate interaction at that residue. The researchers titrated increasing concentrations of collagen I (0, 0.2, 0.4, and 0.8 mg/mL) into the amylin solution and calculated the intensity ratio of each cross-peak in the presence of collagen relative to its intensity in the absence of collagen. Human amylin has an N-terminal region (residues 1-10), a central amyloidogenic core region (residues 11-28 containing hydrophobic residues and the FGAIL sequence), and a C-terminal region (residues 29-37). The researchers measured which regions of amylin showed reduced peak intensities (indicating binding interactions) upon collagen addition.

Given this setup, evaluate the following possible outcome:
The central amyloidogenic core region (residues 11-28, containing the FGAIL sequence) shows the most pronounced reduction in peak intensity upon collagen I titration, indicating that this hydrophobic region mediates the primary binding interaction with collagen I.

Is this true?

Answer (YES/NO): NO